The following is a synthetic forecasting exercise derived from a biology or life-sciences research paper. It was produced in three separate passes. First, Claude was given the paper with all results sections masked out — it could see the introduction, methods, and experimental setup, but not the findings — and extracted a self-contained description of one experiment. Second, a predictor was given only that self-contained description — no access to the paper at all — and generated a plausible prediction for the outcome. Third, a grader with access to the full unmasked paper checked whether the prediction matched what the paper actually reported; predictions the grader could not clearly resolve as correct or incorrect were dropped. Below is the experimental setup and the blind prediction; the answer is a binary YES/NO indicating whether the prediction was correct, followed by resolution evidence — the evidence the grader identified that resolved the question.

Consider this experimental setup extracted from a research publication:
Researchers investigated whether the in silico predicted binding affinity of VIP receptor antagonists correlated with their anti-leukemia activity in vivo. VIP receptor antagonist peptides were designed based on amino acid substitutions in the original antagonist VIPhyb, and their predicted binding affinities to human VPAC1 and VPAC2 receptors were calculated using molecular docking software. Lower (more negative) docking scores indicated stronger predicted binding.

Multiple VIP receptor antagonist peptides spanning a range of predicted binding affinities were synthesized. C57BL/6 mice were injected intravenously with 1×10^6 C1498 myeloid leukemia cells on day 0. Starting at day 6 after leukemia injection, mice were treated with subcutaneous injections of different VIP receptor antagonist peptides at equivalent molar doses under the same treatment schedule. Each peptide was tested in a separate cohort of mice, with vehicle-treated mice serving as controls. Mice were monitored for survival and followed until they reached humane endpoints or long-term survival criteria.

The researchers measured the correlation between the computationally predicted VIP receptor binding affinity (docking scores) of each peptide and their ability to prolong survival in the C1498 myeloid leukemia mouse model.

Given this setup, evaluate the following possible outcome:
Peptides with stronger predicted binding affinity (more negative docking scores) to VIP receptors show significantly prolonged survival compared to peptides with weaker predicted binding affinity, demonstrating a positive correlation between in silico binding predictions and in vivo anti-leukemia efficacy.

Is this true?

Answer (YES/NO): YES